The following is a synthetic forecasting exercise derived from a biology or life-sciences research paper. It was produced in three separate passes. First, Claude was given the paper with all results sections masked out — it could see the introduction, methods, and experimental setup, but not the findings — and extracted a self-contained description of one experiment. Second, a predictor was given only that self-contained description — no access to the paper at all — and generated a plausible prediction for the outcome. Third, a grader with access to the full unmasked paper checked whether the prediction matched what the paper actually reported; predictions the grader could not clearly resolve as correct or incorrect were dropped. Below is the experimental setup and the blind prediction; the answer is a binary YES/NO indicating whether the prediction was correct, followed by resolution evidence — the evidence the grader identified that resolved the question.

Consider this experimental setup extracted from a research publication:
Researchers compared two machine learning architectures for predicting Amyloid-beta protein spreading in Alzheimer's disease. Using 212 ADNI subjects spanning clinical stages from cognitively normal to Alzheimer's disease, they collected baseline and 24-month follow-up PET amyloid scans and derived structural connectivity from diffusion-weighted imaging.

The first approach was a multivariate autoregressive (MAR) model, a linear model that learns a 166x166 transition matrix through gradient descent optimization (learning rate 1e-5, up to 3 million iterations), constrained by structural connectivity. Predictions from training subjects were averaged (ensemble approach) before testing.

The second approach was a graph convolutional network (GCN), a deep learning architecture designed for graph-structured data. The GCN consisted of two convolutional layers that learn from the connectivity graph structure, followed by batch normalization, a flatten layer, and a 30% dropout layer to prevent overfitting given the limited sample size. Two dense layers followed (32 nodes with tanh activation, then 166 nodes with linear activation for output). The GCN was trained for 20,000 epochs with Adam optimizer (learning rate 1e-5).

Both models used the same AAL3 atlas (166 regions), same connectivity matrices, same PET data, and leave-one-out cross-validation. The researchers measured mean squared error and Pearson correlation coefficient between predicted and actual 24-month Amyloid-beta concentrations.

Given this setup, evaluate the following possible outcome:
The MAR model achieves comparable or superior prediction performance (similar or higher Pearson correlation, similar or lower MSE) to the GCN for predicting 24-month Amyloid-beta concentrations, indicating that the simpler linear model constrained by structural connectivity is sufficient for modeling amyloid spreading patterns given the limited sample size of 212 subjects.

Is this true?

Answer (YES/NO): YES